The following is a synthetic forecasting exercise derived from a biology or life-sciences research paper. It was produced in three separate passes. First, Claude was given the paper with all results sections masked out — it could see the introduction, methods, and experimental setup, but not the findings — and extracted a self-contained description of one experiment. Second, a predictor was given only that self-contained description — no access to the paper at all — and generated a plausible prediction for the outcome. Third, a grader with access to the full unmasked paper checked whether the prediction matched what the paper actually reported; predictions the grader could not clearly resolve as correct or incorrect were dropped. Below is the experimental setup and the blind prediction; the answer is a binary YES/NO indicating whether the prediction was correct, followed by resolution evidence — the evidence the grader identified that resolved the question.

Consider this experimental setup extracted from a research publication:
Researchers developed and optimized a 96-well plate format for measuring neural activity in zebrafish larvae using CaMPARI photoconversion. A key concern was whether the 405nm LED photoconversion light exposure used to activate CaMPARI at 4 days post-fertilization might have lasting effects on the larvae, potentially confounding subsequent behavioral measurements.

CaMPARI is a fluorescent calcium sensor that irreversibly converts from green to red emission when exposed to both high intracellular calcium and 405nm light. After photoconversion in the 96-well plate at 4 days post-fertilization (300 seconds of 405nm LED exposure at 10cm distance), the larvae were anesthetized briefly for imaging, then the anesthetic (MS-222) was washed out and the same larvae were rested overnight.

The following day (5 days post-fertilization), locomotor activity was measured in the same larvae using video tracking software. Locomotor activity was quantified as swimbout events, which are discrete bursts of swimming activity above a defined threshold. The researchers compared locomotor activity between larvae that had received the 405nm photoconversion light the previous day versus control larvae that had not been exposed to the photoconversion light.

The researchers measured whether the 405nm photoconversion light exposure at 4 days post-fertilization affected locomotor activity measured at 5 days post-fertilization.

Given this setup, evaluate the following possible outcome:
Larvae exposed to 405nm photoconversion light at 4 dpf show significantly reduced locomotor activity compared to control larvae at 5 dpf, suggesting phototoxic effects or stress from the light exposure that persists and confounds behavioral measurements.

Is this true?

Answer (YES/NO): NO